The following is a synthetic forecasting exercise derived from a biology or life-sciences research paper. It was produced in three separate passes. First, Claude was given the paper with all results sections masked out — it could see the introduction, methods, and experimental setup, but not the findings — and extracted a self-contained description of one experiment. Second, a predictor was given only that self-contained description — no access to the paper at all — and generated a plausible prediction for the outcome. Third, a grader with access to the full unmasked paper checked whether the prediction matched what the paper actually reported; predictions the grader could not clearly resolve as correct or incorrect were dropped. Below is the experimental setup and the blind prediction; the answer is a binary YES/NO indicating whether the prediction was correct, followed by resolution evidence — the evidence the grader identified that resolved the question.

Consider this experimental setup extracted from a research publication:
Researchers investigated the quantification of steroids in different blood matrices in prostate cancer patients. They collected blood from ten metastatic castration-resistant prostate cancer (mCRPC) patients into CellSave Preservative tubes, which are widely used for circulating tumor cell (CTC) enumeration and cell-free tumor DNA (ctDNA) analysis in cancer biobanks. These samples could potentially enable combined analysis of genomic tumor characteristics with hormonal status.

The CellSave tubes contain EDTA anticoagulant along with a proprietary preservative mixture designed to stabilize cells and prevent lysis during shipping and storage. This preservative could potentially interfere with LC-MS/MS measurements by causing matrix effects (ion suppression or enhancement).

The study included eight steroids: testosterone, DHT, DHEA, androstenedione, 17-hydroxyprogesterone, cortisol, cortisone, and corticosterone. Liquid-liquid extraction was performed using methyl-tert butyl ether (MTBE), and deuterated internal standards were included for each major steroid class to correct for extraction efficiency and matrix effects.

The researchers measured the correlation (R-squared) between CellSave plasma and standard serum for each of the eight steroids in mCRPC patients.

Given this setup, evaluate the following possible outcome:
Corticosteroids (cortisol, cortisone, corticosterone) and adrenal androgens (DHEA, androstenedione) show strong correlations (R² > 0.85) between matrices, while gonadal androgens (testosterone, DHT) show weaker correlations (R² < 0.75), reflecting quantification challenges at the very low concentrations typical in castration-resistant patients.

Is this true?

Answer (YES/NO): NO